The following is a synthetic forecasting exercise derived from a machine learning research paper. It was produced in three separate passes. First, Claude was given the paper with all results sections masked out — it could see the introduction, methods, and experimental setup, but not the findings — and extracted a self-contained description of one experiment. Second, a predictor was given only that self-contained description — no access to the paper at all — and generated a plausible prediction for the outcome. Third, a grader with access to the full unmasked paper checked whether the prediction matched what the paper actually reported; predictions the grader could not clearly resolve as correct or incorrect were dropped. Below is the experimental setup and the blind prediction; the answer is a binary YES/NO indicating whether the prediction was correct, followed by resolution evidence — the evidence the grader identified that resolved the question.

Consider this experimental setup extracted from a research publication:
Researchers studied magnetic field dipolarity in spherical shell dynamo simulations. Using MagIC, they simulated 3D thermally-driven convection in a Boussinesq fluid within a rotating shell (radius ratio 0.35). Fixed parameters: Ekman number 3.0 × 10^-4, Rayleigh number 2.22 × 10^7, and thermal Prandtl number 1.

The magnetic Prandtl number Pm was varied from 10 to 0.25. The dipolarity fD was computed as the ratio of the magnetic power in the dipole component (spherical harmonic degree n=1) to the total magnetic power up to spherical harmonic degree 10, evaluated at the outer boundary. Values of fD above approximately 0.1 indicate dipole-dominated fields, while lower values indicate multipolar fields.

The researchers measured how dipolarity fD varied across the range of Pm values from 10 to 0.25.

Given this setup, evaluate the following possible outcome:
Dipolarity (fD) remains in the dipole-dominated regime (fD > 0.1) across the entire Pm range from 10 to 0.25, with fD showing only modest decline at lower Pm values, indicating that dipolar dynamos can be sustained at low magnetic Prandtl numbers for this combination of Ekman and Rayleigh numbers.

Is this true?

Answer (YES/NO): NO